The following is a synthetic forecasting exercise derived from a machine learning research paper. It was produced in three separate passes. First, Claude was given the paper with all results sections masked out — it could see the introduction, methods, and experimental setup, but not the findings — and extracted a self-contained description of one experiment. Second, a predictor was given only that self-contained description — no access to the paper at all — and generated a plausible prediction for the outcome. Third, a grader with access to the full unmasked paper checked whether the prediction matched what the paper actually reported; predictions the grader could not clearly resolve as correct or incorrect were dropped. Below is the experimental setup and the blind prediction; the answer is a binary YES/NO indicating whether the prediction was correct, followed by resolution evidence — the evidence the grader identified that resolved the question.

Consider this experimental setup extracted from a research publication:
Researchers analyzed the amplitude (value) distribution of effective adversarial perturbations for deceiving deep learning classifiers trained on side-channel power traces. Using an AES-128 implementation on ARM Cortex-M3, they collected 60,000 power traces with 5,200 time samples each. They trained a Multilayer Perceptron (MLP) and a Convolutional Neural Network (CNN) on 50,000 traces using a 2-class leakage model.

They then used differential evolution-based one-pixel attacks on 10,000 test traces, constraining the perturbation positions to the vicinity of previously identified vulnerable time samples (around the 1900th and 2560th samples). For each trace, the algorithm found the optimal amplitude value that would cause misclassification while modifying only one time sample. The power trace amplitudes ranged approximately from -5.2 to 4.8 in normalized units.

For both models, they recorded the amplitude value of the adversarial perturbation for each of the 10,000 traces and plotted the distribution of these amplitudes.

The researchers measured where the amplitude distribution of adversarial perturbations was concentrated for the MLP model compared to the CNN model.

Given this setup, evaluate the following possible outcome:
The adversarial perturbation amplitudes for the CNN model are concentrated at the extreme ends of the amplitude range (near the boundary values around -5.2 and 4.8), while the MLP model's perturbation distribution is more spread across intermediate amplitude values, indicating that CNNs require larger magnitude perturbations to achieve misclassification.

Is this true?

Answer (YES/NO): NO